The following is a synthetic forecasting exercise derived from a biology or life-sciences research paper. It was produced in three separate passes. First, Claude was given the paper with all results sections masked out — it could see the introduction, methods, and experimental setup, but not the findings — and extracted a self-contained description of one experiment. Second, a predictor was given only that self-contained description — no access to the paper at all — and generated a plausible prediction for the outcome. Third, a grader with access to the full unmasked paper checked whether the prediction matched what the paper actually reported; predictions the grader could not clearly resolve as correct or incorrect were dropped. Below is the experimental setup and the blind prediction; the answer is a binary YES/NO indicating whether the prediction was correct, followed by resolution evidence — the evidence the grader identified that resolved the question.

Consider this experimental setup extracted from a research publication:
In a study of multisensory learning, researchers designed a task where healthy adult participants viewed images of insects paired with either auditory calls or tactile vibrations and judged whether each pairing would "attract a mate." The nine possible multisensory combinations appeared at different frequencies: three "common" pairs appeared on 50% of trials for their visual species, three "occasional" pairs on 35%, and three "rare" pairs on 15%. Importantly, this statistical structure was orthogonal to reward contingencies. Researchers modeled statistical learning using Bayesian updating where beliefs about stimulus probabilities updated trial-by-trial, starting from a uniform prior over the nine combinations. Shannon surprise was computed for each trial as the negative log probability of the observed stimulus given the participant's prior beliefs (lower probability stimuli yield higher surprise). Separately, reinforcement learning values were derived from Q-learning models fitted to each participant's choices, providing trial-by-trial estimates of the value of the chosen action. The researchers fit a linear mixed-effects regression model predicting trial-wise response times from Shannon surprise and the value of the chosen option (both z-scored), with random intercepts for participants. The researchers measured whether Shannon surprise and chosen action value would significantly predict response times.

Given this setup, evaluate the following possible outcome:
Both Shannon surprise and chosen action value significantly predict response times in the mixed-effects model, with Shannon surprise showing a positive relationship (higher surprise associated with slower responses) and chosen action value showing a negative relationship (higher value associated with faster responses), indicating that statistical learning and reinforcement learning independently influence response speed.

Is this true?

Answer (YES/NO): NO